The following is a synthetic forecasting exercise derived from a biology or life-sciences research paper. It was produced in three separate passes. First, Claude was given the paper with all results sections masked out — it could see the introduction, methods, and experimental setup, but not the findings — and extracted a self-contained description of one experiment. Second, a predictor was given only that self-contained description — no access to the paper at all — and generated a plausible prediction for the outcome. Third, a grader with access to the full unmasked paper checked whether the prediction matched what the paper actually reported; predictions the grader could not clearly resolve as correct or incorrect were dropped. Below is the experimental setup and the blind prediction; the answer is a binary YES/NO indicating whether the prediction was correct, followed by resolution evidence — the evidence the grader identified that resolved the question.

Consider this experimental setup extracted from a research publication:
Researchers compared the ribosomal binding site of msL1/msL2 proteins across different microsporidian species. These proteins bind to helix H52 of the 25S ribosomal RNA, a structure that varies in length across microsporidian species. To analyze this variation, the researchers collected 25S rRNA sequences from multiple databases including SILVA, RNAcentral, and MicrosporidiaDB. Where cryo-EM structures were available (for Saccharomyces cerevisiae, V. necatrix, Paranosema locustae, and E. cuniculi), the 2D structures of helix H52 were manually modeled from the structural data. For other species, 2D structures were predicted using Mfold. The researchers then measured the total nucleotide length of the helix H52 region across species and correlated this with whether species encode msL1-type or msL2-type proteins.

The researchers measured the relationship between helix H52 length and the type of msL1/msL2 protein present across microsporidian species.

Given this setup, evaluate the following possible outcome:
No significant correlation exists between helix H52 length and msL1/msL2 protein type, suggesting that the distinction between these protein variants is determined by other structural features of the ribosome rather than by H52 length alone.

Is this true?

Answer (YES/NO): NO